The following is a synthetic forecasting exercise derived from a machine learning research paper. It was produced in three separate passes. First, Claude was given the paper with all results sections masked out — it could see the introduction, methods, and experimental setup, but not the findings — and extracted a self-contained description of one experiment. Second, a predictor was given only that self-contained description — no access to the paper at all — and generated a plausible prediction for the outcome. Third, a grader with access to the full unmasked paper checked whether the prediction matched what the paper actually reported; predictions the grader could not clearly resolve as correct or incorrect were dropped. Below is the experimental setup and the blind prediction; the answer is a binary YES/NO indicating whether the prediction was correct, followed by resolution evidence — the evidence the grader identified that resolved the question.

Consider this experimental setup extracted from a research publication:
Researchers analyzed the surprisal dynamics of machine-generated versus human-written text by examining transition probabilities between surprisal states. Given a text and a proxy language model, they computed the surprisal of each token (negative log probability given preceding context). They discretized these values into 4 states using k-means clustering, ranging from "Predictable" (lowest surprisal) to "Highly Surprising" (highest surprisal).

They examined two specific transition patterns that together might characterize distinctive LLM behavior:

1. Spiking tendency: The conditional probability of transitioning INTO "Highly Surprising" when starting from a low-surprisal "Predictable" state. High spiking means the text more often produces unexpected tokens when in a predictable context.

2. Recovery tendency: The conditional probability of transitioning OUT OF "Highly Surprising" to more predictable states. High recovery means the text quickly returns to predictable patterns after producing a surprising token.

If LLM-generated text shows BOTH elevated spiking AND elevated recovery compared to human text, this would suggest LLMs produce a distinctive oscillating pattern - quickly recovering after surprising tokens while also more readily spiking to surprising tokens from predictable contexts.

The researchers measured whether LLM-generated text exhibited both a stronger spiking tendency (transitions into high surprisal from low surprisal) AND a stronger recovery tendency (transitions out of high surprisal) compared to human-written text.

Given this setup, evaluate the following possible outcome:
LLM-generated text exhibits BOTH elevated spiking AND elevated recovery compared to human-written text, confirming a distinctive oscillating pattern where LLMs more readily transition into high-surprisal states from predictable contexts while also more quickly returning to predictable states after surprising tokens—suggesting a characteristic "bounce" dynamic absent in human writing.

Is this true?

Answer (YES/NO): YES